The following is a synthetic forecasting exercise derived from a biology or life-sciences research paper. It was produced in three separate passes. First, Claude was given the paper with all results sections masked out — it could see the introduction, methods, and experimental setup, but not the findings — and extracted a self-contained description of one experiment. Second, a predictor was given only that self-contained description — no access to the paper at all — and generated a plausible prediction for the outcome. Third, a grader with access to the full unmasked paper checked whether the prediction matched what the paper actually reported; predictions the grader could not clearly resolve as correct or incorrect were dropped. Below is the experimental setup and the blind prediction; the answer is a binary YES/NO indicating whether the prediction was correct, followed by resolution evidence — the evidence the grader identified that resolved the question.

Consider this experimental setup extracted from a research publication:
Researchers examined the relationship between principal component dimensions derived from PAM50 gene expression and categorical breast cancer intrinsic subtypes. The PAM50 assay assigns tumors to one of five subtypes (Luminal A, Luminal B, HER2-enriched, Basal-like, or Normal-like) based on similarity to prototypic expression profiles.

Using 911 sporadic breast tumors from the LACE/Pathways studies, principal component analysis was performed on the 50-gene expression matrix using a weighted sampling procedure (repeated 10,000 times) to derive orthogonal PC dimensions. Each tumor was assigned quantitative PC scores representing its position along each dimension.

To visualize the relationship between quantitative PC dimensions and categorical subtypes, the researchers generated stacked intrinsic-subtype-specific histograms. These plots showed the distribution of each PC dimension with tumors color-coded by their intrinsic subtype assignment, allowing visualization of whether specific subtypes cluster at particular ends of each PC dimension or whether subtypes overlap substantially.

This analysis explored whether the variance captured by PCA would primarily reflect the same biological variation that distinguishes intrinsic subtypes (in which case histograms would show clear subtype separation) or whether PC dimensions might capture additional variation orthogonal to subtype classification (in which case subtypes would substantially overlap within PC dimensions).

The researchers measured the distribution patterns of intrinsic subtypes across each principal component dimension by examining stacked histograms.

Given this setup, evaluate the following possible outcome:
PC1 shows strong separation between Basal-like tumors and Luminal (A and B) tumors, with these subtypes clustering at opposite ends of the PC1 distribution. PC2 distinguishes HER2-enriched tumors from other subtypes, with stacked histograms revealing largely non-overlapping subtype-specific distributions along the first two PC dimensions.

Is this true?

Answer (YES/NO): NO